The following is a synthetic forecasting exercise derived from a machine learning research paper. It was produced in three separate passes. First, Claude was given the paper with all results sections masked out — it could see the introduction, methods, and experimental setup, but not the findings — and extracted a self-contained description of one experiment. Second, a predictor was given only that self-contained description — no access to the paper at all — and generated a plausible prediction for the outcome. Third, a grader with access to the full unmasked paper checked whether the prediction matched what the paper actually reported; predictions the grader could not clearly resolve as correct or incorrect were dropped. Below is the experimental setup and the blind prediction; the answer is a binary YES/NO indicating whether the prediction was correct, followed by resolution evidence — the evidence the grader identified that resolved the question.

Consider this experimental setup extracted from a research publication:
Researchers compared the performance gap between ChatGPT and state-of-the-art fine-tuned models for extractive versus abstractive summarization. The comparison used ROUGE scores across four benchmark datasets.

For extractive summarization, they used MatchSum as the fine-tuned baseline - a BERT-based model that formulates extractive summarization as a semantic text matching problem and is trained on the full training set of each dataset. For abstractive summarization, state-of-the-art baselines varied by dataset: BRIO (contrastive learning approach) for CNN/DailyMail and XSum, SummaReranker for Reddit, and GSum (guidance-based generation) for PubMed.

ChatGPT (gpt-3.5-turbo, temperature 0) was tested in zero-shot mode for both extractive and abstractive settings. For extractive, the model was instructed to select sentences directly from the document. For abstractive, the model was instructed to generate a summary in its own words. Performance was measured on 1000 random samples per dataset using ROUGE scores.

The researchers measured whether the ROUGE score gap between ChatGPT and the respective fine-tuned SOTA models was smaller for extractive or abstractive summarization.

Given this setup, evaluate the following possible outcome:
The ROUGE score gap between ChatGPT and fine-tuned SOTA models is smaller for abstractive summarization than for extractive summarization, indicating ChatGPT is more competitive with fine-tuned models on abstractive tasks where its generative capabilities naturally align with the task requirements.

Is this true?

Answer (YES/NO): NO